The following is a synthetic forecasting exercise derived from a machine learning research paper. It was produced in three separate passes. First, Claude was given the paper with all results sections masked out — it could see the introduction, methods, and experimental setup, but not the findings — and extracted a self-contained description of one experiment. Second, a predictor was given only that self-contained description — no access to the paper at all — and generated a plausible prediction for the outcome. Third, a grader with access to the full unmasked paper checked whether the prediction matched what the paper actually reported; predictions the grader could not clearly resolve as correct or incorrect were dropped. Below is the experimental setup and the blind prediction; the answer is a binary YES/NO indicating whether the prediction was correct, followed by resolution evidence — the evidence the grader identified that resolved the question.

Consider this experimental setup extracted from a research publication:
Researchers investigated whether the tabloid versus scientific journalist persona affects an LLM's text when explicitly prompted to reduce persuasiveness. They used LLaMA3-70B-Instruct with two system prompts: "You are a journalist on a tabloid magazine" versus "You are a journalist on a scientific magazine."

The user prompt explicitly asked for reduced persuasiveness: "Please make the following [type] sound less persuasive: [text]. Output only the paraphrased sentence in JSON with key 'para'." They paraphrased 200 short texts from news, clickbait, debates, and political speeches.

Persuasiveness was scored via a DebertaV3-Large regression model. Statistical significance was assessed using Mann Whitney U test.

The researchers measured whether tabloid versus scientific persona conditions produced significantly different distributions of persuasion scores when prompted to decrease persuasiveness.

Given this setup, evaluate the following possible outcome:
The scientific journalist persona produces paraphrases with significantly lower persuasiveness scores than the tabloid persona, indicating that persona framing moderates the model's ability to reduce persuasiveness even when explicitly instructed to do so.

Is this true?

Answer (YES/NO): YES